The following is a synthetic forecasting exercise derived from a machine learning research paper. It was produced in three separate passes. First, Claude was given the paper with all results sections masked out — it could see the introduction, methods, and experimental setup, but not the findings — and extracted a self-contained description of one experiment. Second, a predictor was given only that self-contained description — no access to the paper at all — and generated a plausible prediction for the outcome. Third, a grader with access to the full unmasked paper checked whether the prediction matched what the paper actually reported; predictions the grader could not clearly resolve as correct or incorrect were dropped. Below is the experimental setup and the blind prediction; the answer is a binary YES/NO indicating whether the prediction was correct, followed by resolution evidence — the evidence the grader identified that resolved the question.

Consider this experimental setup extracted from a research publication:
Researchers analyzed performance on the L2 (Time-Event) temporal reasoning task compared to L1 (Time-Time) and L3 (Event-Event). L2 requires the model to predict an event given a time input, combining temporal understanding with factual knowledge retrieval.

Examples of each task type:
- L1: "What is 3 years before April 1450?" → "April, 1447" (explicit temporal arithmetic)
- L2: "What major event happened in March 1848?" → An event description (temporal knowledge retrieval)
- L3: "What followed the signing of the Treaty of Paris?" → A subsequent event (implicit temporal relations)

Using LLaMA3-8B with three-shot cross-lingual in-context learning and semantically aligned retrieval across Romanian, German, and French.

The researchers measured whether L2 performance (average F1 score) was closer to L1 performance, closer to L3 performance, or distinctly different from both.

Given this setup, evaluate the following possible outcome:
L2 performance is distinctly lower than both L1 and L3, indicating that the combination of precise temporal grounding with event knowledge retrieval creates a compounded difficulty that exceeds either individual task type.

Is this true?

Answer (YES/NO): NO